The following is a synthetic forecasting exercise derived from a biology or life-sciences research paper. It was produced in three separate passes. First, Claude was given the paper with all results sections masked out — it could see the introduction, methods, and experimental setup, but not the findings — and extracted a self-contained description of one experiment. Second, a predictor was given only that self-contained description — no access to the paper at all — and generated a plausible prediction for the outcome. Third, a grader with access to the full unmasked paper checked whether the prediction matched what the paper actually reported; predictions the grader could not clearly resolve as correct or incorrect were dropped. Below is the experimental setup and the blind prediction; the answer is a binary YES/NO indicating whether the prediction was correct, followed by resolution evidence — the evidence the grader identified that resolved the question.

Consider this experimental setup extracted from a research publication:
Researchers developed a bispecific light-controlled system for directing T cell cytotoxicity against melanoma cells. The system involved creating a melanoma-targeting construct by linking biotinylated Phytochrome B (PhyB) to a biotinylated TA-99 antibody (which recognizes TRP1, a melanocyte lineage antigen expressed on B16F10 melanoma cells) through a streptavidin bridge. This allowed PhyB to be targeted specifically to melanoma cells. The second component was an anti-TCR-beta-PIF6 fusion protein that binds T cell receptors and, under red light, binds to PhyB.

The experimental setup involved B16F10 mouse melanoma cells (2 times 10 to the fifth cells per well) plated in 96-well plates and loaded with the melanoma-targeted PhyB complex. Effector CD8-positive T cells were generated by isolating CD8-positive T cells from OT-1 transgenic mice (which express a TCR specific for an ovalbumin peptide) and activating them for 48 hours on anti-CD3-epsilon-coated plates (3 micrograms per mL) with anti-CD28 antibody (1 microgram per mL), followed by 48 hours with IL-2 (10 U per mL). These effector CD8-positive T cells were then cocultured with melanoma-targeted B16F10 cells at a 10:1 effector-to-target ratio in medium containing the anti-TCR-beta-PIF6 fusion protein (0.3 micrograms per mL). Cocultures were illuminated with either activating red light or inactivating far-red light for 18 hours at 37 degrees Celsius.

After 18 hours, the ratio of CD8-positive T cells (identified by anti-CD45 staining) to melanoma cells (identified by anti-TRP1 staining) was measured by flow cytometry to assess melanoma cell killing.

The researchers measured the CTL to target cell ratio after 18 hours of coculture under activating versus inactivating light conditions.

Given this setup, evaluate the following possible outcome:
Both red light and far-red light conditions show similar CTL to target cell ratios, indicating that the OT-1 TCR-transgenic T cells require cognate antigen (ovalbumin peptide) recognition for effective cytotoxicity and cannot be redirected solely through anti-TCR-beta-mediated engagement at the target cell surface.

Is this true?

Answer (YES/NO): NO